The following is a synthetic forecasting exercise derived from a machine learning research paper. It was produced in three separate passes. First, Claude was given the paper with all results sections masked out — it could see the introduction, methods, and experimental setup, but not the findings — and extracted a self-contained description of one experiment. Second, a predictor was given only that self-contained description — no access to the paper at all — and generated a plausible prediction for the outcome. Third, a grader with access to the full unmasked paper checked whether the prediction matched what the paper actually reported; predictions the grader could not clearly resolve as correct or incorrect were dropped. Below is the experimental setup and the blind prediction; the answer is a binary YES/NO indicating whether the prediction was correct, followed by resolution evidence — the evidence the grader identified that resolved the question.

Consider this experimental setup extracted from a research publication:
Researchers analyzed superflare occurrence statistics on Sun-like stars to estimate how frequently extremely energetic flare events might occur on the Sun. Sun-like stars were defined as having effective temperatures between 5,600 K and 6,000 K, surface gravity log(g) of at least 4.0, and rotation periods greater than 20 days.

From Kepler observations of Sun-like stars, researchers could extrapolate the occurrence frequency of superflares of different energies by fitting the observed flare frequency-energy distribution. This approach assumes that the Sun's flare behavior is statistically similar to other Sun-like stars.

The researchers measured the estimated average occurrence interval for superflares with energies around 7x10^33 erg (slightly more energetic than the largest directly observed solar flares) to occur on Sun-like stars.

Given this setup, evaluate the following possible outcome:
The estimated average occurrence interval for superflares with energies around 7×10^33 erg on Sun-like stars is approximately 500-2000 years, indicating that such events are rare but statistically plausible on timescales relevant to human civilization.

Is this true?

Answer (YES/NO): NO